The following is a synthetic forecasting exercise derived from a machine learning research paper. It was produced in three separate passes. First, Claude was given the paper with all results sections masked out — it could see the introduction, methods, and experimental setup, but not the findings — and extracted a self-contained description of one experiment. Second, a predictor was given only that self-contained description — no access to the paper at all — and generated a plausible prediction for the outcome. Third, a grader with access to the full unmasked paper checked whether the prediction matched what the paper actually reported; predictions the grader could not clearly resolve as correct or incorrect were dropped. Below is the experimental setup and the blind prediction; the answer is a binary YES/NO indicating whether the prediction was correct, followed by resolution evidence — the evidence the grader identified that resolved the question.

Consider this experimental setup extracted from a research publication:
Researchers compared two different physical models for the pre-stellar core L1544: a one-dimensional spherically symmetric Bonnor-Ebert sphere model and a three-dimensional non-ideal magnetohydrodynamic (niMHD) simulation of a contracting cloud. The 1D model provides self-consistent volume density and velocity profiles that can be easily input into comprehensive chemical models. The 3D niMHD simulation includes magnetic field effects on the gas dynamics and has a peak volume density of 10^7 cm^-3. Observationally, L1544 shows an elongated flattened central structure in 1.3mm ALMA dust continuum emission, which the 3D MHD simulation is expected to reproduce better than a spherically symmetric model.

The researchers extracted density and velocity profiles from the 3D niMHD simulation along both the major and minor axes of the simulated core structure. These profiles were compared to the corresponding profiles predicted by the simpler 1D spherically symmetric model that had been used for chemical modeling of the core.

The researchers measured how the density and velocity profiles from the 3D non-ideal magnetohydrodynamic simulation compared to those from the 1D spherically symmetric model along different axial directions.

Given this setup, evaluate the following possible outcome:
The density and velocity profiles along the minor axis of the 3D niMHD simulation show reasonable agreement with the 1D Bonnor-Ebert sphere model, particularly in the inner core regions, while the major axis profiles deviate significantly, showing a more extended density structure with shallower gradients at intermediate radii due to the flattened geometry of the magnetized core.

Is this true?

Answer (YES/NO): NO